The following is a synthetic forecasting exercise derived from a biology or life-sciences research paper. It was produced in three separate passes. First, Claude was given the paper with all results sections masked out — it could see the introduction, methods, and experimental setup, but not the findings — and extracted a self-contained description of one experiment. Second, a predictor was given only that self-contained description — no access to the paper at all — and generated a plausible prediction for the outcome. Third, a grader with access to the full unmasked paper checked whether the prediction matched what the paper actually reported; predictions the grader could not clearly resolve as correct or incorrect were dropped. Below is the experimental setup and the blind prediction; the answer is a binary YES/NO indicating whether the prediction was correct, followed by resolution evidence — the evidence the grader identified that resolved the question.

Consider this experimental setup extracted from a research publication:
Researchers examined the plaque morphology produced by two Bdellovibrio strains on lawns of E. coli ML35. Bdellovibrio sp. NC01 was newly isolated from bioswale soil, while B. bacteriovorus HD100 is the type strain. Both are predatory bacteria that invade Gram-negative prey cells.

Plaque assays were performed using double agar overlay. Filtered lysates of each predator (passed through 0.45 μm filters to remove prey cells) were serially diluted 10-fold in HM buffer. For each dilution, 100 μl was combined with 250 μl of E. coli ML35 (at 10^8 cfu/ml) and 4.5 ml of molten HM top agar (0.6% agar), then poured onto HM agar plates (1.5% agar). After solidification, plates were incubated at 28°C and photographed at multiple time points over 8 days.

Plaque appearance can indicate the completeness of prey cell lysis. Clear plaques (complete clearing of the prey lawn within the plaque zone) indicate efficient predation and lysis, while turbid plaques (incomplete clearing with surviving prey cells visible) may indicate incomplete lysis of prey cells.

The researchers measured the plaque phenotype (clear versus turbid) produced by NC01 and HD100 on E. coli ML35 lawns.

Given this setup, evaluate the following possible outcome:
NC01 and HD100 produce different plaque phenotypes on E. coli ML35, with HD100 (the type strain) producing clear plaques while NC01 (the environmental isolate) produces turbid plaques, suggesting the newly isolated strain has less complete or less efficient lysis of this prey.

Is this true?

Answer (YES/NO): YES